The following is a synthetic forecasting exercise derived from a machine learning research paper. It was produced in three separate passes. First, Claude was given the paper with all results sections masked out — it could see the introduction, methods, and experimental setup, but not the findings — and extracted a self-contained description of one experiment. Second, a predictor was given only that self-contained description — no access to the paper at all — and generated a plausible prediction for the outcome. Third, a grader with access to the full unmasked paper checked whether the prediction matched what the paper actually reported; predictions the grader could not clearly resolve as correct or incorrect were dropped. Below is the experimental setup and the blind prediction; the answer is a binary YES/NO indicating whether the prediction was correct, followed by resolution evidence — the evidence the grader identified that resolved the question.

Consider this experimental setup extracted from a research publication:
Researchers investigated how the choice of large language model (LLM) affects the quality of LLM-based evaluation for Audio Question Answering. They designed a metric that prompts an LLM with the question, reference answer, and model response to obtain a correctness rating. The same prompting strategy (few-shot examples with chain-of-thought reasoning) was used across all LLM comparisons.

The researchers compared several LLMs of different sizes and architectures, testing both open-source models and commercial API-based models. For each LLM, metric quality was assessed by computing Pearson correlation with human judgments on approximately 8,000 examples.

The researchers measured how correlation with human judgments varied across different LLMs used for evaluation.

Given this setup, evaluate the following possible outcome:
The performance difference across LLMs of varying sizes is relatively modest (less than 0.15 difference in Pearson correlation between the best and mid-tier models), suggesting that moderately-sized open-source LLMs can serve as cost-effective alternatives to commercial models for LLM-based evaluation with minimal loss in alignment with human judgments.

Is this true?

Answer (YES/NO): NO